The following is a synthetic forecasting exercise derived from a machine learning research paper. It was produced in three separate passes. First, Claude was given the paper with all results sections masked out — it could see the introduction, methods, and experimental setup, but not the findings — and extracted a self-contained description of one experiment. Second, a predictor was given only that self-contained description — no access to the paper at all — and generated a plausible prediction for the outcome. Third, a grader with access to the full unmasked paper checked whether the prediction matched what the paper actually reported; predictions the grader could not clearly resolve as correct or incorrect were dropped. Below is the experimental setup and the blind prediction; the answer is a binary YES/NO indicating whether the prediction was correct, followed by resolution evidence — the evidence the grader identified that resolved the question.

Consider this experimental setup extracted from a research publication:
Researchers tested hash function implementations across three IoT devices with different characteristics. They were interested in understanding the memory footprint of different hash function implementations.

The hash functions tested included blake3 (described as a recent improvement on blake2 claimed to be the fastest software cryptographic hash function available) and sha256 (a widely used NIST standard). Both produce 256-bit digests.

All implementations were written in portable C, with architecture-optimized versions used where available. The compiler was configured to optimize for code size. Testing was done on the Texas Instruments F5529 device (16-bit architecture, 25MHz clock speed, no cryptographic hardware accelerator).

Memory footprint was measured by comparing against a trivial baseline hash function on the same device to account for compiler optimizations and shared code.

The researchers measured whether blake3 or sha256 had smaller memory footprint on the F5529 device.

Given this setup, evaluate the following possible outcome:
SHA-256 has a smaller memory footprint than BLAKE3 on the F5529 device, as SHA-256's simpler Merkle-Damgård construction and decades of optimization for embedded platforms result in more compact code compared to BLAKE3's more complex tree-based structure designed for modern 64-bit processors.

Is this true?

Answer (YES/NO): YES